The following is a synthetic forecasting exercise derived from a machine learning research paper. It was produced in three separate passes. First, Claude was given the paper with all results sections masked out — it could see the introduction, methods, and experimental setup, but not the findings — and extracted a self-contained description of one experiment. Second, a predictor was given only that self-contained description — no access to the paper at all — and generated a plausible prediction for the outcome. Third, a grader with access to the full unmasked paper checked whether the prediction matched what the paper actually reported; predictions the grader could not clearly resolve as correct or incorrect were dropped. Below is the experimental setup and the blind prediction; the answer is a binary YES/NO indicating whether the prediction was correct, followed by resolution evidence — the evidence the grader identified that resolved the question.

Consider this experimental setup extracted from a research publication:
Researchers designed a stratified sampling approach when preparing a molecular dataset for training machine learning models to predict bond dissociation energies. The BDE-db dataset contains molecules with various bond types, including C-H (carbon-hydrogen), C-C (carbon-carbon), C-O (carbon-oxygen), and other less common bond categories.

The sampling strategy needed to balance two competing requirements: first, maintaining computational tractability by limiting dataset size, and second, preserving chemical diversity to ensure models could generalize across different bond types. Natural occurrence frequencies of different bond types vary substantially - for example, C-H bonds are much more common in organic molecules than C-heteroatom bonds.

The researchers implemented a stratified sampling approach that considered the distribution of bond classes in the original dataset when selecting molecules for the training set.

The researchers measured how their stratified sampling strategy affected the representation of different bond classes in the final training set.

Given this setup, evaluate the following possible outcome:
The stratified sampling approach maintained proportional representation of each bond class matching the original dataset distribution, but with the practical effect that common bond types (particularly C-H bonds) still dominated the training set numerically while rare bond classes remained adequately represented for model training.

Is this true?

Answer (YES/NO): YES